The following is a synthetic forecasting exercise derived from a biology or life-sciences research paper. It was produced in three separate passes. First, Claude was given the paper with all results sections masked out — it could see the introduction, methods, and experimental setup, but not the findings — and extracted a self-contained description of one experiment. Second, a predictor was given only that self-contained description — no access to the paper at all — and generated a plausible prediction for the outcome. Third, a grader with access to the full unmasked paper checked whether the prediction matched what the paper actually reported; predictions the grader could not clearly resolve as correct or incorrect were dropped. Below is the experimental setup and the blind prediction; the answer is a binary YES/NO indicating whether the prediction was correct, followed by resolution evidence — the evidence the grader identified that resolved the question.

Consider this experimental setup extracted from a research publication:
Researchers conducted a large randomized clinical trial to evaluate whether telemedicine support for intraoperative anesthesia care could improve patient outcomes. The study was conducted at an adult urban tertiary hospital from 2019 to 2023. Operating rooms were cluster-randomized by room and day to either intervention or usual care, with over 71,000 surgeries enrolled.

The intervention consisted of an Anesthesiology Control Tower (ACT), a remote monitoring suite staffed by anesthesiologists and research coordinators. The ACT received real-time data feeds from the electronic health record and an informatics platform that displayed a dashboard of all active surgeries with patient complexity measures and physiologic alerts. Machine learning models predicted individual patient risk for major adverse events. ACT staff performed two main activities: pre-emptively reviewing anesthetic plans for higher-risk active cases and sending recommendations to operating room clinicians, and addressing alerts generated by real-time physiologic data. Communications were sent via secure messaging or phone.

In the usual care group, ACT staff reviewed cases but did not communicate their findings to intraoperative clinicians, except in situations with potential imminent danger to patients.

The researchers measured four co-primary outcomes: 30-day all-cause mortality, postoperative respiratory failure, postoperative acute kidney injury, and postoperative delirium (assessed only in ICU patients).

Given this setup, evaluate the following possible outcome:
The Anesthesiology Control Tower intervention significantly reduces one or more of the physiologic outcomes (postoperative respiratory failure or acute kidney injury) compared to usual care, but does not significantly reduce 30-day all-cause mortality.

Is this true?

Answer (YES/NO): NO